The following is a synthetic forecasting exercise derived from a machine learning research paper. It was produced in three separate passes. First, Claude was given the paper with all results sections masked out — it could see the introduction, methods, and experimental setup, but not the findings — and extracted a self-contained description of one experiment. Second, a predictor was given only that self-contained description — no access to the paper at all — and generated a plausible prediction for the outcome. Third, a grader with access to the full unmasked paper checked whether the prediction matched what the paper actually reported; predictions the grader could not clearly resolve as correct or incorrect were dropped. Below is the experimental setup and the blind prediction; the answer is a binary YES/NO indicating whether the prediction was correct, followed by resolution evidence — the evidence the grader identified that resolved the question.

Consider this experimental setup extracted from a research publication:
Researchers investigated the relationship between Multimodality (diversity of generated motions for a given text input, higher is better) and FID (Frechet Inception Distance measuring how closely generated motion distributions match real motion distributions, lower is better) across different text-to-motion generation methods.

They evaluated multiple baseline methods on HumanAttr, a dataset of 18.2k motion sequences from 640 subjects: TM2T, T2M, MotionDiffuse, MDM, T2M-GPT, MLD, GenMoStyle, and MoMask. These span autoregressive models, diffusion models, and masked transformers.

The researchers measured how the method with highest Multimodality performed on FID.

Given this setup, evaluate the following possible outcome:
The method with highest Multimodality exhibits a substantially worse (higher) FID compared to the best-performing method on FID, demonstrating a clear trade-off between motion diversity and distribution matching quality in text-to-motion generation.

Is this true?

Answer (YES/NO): YES